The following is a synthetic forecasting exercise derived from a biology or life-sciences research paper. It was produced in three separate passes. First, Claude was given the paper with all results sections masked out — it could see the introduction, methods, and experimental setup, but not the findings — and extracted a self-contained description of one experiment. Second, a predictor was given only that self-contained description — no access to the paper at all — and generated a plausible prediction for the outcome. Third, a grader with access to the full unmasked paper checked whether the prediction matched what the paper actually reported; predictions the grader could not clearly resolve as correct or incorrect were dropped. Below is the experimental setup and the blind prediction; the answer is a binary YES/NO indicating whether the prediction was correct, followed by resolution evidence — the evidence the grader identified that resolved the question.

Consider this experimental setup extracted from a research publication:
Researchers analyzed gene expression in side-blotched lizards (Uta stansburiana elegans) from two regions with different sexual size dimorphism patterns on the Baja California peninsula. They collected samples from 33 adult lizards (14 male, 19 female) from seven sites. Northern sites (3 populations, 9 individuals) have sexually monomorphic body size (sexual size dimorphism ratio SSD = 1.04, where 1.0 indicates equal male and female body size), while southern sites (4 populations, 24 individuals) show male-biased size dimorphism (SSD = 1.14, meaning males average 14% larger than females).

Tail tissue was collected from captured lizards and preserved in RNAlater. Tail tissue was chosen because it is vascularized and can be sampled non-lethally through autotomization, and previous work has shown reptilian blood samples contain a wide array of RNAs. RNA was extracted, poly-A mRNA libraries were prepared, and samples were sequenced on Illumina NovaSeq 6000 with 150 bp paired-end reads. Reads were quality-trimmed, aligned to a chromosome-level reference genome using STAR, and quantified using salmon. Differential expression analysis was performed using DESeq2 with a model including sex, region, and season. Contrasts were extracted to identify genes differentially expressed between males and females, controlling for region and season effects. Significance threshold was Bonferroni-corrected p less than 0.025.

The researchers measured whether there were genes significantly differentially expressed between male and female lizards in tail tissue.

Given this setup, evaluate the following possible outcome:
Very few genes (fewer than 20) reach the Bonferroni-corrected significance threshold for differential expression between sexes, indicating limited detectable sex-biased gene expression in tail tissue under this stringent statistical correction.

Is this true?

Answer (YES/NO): YES